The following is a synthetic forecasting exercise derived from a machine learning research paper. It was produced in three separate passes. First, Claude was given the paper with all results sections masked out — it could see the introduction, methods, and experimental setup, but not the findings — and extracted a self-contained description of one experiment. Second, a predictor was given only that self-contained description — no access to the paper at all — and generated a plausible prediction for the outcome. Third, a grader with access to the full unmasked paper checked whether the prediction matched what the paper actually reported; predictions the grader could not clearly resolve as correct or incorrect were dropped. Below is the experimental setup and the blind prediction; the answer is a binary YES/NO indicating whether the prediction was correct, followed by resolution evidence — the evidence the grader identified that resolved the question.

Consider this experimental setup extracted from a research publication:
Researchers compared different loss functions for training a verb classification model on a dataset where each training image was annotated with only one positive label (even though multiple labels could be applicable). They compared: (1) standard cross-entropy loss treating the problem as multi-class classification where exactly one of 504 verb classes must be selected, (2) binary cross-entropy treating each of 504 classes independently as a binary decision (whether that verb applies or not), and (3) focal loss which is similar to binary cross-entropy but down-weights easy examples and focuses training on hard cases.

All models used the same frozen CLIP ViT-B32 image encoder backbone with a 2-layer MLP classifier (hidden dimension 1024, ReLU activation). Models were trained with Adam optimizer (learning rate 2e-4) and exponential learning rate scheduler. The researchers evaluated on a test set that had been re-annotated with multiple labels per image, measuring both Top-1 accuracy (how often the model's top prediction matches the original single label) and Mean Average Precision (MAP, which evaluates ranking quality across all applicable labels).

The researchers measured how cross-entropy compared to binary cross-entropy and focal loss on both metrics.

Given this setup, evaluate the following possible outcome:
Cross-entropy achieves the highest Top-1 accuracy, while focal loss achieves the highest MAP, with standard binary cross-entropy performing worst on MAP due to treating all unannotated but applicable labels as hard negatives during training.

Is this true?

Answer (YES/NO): NO